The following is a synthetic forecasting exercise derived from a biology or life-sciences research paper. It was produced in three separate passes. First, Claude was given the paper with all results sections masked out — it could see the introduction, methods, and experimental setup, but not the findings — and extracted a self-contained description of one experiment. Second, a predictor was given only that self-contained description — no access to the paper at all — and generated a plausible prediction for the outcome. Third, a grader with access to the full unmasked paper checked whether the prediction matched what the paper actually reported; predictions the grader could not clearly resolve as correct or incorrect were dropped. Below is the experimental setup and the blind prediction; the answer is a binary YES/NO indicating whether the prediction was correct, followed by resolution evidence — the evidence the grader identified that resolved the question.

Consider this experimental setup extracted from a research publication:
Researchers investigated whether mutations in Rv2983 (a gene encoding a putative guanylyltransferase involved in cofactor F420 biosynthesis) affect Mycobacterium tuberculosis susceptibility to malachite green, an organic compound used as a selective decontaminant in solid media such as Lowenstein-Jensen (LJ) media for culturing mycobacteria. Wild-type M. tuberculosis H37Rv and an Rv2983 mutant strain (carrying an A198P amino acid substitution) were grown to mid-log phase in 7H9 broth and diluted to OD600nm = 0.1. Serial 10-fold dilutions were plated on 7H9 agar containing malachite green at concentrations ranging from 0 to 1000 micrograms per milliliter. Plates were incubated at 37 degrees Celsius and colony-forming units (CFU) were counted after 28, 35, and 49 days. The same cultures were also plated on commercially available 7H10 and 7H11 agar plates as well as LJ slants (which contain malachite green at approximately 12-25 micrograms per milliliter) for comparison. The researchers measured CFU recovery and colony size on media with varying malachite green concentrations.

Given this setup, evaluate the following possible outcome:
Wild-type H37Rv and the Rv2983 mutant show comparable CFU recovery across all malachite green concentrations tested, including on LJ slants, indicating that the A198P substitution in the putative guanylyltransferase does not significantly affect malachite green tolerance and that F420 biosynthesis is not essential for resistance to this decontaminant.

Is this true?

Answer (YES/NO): NO